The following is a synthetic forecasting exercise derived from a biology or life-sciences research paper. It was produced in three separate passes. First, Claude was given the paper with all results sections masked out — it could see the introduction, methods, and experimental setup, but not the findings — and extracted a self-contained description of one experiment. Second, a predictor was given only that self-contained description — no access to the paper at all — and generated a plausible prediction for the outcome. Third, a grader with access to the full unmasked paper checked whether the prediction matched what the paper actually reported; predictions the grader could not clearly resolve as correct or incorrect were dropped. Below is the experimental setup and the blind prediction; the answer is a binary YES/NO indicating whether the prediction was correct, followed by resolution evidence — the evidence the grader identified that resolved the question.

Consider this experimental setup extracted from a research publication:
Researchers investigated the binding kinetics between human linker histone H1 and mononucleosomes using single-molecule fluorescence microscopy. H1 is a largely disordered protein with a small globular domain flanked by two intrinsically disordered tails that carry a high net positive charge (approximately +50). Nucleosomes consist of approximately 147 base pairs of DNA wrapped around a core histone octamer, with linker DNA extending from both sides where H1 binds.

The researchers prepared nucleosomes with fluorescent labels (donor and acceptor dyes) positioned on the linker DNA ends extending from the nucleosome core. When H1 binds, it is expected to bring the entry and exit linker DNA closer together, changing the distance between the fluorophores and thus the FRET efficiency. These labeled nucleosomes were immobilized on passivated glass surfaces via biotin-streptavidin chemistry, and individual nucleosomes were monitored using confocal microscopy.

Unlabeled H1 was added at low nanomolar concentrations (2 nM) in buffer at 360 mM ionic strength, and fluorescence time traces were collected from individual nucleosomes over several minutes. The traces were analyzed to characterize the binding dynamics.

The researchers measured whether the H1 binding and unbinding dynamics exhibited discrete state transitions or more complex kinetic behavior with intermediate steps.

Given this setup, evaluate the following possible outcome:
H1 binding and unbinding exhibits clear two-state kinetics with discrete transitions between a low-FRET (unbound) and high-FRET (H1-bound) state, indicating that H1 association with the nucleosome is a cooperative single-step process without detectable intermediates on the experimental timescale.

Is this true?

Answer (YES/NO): YES